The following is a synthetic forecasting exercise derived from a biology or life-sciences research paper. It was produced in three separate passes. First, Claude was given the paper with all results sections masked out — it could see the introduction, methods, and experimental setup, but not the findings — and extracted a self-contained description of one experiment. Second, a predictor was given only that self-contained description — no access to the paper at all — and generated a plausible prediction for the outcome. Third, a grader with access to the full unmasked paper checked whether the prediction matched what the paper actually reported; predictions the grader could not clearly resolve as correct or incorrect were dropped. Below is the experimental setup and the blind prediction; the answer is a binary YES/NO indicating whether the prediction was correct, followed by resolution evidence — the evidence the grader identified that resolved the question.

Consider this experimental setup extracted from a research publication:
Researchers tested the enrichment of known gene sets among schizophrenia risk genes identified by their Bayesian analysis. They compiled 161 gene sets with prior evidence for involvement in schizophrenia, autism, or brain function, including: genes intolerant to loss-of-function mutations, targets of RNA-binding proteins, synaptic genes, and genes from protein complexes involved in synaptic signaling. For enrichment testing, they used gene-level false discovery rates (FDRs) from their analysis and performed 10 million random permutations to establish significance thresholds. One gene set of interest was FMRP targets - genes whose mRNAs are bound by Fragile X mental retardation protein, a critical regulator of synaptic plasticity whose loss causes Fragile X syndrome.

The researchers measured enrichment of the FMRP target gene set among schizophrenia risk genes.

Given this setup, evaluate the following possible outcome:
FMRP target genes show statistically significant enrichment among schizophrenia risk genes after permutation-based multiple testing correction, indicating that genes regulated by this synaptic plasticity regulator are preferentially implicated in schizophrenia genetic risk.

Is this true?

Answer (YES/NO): YES